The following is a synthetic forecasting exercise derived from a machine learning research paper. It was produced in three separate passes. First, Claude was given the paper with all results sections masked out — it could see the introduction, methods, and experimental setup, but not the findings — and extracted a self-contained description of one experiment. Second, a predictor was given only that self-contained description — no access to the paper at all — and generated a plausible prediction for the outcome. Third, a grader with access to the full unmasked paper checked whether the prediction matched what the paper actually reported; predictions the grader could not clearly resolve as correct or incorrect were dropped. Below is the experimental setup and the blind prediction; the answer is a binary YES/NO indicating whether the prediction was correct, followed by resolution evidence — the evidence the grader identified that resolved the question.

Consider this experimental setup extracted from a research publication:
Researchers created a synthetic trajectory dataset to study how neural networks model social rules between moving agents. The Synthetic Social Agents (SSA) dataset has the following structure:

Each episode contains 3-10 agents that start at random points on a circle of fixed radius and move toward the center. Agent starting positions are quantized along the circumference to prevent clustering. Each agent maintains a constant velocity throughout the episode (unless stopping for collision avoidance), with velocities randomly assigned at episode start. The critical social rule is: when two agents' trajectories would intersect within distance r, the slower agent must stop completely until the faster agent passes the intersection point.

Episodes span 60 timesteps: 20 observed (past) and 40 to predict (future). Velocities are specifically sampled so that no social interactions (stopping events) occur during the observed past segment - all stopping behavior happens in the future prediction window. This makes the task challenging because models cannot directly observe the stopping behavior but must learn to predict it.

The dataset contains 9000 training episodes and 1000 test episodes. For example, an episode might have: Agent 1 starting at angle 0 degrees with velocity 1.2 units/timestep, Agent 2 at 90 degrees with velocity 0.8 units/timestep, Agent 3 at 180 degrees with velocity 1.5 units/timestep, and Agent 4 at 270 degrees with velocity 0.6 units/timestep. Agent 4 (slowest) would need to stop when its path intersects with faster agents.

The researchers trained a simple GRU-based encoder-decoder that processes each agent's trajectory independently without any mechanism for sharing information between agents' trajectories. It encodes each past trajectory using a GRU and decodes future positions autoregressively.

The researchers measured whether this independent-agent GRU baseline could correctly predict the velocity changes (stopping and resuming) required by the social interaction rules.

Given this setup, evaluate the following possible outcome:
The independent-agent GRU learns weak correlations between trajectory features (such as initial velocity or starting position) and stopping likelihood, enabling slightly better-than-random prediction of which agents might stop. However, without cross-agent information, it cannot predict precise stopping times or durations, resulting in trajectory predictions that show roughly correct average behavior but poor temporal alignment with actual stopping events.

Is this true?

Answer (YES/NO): NO